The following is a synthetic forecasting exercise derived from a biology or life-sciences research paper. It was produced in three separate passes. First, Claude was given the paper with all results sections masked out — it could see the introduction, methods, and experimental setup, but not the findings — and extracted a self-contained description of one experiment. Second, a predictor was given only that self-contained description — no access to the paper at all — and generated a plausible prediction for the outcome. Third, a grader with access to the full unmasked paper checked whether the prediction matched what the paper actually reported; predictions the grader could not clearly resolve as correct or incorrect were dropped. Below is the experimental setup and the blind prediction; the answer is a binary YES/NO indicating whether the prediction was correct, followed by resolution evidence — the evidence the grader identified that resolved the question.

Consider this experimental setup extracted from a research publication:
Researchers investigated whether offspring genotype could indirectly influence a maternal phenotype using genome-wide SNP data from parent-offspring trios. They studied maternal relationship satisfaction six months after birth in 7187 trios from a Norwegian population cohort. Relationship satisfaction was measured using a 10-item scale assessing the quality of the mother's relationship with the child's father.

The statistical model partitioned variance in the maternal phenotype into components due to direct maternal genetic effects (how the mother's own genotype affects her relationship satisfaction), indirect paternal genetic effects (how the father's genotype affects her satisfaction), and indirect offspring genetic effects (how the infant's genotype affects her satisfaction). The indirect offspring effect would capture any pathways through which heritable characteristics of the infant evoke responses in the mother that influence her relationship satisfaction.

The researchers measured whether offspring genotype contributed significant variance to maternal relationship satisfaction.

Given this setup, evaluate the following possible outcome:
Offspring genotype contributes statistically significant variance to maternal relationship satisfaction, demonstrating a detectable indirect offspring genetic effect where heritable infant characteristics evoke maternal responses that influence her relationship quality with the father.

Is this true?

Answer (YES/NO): YES